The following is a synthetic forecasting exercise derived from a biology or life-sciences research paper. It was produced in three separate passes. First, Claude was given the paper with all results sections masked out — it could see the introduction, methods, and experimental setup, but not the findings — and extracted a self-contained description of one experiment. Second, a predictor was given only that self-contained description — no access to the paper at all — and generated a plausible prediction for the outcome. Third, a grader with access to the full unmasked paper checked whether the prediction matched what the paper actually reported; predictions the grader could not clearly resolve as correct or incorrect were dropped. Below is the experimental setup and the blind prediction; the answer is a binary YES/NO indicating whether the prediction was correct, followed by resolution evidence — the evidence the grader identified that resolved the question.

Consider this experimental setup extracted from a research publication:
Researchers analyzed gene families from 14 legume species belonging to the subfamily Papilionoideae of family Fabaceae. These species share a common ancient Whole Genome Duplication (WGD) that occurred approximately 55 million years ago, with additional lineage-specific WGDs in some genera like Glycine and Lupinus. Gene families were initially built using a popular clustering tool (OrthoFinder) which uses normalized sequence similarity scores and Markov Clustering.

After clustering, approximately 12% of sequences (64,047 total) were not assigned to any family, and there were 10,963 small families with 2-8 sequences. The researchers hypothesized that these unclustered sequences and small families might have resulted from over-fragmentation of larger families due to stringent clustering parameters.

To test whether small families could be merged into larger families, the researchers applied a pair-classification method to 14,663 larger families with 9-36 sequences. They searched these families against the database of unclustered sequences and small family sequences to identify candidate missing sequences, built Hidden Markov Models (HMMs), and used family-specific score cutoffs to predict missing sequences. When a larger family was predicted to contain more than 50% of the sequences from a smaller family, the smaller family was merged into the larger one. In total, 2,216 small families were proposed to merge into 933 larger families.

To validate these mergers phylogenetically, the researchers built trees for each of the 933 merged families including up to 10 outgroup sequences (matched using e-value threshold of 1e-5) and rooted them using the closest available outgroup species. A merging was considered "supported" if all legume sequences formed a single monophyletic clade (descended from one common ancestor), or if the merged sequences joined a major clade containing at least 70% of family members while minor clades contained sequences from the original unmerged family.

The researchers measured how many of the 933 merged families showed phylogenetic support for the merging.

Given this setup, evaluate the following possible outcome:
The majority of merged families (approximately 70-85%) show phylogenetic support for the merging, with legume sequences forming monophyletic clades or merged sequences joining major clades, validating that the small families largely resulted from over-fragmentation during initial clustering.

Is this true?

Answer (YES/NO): NO